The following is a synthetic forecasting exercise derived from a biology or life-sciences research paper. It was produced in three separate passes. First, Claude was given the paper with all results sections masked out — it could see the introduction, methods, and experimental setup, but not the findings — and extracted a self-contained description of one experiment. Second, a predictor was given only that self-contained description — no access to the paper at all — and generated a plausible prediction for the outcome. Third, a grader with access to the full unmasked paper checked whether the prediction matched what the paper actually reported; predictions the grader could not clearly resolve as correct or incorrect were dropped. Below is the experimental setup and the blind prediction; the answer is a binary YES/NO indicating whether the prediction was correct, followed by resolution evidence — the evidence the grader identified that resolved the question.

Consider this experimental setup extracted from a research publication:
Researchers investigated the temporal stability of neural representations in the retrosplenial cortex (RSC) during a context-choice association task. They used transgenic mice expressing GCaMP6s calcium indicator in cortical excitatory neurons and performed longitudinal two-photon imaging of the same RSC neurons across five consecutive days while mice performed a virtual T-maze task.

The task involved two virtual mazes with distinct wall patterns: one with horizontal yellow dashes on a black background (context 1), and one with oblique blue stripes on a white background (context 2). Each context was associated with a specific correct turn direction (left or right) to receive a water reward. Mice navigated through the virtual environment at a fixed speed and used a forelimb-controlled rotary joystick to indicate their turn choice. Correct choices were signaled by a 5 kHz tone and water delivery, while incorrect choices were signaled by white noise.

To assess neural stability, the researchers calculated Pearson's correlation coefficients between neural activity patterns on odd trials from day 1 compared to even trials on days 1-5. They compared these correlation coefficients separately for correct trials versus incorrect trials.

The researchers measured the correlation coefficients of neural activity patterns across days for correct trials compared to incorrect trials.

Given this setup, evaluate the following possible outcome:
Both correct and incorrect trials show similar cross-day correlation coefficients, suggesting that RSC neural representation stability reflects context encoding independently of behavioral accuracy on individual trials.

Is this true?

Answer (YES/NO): NO